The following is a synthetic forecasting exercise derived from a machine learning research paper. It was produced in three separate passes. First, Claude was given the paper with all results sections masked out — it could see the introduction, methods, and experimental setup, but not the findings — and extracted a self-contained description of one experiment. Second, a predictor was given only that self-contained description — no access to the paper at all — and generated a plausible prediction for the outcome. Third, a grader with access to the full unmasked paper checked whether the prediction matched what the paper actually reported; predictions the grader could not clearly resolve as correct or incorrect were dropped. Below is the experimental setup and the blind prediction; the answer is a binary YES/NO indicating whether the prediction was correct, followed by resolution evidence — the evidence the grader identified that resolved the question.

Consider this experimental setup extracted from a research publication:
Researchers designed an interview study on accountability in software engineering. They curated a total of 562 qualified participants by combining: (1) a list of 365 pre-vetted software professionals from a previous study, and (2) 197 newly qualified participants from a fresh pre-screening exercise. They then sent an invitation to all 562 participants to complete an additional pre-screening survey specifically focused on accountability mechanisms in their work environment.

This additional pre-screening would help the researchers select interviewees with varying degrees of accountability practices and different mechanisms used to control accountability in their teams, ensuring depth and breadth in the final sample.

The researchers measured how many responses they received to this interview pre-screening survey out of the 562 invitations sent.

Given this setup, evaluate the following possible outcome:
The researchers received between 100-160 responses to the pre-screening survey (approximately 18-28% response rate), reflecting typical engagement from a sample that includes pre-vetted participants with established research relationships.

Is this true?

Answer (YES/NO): YES